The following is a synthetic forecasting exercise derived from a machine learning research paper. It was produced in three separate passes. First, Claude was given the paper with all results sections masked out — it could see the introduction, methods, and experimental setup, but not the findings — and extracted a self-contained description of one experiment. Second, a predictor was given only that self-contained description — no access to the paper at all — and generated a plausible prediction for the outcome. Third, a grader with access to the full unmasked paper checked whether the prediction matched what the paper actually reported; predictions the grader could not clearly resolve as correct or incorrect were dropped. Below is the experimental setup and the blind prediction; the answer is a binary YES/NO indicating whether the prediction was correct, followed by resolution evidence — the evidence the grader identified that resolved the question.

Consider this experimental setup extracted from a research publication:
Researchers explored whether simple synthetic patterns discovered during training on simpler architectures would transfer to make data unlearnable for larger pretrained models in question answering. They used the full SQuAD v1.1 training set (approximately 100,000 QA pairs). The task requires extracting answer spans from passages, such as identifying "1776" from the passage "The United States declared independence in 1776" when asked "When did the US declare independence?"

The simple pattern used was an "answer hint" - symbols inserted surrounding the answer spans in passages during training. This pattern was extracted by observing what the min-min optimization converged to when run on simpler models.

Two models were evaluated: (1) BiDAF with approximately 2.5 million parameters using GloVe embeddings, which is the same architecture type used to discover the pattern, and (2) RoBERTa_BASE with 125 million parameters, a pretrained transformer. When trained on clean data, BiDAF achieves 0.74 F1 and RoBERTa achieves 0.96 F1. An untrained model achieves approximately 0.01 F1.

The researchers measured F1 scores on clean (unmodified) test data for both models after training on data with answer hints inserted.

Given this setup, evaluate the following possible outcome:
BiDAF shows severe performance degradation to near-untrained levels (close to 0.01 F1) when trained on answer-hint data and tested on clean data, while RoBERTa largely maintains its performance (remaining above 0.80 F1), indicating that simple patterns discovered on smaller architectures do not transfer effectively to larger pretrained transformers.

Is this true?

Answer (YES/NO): NO